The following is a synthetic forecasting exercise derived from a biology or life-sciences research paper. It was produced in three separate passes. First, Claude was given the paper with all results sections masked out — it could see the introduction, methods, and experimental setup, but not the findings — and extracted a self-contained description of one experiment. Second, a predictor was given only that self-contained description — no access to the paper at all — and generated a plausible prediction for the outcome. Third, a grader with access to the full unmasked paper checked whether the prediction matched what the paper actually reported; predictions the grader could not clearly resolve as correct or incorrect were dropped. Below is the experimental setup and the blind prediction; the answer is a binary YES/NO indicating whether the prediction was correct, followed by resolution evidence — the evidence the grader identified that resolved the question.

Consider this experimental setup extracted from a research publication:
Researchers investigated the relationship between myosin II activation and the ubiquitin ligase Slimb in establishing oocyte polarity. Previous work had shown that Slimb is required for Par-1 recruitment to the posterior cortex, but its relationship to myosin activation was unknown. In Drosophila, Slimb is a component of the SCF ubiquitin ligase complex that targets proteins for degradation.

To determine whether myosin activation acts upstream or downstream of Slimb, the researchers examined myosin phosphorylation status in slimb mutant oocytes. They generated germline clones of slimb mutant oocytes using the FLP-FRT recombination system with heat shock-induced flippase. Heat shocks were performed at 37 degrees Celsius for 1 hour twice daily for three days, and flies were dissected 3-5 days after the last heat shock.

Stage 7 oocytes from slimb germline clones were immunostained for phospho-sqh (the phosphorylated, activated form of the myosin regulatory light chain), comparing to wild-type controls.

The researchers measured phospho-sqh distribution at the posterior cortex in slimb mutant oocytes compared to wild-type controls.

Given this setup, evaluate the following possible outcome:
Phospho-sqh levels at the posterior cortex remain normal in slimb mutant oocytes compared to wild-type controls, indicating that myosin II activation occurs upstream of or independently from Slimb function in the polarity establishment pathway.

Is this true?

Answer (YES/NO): YES